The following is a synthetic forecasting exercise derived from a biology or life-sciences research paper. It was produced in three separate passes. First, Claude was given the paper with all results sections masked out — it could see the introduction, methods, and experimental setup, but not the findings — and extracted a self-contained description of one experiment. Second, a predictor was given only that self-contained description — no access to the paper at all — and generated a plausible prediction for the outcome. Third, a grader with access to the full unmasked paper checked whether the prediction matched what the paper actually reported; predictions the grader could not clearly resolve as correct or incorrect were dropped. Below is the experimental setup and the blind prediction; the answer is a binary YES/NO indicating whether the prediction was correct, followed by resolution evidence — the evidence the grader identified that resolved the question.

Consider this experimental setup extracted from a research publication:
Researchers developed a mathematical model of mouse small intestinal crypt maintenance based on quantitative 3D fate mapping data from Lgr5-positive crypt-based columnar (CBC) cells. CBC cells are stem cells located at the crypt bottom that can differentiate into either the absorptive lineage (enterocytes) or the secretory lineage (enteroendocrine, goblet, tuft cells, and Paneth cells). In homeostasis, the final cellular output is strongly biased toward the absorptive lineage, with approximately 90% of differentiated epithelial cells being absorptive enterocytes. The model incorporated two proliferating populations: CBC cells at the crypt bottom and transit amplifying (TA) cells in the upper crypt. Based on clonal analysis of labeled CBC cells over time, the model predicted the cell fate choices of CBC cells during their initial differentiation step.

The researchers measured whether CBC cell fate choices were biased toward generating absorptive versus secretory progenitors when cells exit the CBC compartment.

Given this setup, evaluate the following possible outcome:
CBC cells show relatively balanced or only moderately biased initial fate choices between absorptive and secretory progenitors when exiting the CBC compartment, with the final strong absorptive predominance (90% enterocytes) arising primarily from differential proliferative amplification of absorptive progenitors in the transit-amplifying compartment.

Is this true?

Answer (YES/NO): YES